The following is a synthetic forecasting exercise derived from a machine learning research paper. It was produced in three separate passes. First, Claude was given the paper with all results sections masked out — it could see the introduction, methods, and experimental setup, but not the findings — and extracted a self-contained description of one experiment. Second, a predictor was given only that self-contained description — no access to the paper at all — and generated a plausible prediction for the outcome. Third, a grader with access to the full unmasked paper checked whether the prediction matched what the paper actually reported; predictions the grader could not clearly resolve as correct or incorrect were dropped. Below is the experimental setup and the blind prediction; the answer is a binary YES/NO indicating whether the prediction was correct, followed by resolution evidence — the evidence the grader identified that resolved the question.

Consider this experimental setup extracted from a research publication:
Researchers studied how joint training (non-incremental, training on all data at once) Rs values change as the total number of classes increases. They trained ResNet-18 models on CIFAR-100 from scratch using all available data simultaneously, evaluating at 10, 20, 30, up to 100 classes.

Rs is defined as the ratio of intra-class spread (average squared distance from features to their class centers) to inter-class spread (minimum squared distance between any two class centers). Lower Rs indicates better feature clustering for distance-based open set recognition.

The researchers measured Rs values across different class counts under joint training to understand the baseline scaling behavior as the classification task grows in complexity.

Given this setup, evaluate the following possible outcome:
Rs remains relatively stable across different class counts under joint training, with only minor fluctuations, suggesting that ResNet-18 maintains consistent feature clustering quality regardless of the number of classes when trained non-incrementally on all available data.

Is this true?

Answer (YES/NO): NO